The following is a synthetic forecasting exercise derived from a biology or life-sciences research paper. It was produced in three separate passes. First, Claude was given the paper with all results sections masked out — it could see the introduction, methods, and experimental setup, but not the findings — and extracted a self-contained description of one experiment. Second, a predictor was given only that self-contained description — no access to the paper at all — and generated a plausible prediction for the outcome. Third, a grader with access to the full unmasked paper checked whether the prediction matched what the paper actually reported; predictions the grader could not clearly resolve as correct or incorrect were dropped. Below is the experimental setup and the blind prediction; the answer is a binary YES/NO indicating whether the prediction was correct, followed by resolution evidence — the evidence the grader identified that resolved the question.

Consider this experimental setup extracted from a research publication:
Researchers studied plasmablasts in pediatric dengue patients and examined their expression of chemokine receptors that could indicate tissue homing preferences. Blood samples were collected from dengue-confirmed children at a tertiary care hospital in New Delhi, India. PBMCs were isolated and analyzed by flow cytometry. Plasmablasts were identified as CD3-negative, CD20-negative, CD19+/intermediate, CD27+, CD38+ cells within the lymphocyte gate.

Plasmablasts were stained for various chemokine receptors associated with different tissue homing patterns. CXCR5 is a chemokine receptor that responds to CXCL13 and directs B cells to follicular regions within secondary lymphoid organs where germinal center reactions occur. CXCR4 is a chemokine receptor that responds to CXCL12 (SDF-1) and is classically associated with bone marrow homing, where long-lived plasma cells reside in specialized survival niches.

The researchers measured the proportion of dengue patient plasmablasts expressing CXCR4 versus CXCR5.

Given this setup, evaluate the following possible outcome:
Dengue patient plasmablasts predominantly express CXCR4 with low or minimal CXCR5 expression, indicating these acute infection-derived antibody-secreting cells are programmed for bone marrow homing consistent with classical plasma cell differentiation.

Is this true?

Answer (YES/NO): NO